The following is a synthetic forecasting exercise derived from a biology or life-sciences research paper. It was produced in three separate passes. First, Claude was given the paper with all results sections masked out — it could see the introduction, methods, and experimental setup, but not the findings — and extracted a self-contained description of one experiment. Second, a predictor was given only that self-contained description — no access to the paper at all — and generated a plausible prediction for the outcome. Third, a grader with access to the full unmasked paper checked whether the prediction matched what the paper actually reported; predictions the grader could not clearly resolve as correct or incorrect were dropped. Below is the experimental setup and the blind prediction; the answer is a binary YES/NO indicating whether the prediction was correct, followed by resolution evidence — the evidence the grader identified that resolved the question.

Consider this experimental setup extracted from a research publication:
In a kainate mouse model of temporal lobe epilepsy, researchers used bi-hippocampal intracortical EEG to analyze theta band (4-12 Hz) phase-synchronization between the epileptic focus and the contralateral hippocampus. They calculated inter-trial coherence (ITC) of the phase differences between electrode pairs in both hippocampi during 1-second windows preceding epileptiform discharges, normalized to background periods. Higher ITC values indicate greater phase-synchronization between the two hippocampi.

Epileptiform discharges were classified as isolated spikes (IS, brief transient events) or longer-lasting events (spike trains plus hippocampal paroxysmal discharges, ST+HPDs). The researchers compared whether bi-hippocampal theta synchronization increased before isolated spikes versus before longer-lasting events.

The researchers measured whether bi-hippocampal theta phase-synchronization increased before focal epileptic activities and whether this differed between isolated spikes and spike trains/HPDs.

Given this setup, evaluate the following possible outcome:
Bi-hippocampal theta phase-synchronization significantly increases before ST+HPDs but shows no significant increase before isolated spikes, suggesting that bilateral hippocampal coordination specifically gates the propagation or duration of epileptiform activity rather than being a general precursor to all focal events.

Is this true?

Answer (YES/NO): YES